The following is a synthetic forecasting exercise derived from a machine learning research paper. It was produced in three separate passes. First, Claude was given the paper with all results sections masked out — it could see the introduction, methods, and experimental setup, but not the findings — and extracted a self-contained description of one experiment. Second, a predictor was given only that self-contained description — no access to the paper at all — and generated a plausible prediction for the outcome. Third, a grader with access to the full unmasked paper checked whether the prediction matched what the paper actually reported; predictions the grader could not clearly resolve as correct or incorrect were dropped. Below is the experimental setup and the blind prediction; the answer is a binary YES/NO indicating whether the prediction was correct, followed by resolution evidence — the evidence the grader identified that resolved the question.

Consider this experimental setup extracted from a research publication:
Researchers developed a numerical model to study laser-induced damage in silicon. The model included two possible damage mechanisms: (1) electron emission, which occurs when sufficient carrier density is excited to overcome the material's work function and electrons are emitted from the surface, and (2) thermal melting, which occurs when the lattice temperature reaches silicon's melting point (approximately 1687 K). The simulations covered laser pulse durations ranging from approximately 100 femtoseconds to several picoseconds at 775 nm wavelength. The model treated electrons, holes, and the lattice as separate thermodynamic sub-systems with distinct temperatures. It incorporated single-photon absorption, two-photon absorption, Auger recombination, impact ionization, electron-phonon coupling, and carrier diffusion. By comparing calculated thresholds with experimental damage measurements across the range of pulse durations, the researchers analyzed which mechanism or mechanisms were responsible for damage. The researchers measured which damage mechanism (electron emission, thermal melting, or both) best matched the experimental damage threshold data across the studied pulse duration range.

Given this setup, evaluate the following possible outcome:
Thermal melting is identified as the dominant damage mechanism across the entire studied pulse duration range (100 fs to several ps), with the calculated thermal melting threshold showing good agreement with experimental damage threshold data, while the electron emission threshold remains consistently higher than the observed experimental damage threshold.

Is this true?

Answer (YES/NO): NO